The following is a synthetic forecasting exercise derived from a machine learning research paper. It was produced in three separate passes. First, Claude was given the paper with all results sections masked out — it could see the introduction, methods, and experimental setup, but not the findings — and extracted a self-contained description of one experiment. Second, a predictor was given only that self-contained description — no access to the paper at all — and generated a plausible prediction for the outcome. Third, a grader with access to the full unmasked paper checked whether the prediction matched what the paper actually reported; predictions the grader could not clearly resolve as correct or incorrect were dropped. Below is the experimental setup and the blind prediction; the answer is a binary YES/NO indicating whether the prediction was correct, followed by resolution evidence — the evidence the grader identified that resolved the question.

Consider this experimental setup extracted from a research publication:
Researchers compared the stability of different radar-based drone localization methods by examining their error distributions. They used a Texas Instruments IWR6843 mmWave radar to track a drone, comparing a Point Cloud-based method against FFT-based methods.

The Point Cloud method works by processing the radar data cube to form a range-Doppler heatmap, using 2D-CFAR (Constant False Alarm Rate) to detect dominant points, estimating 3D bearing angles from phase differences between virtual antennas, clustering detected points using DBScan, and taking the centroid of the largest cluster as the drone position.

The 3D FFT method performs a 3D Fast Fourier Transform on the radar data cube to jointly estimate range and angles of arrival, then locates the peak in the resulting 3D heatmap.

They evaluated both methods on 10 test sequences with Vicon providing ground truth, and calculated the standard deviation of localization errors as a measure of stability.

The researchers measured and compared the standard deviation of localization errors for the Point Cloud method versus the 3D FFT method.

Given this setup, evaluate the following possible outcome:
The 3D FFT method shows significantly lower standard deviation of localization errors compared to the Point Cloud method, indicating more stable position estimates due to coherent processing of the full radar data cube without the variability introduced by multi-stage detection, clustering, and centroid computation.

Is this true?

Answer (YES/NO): NO